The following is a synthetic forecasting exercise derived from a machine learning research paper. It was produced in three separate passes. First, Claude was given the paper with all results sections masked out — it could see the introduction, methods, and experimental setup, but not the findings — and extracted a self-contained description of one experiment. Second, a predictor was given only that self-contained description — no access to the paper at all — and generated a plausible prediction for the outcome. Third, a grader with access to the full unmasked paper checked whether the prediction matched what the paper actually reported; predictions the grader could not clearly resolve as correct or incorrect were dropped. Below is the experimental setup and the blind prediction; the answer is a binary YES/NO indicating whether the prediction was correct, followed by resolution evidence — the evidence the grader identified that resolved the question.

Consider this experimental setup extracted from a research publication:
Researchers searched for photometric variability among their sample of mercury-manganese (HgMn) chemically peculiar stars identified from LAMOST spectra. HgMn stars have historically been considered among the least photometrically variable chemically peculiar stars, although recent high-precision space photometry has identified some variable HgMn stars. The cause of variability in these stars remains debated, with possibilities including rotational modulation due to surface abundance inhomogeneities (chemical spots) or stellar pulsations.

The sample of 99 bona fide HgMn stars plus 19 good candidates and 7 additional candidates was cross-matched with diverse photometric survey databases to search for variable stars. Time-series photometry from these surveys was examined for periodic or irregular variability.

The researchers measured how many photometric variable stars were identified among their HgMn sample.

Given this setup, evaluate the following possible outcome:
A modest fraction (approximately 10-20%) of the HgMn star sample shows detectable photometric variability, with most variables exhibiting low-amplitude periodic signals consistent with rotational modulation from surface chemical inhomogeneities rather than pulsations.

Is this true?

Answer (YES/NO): NO